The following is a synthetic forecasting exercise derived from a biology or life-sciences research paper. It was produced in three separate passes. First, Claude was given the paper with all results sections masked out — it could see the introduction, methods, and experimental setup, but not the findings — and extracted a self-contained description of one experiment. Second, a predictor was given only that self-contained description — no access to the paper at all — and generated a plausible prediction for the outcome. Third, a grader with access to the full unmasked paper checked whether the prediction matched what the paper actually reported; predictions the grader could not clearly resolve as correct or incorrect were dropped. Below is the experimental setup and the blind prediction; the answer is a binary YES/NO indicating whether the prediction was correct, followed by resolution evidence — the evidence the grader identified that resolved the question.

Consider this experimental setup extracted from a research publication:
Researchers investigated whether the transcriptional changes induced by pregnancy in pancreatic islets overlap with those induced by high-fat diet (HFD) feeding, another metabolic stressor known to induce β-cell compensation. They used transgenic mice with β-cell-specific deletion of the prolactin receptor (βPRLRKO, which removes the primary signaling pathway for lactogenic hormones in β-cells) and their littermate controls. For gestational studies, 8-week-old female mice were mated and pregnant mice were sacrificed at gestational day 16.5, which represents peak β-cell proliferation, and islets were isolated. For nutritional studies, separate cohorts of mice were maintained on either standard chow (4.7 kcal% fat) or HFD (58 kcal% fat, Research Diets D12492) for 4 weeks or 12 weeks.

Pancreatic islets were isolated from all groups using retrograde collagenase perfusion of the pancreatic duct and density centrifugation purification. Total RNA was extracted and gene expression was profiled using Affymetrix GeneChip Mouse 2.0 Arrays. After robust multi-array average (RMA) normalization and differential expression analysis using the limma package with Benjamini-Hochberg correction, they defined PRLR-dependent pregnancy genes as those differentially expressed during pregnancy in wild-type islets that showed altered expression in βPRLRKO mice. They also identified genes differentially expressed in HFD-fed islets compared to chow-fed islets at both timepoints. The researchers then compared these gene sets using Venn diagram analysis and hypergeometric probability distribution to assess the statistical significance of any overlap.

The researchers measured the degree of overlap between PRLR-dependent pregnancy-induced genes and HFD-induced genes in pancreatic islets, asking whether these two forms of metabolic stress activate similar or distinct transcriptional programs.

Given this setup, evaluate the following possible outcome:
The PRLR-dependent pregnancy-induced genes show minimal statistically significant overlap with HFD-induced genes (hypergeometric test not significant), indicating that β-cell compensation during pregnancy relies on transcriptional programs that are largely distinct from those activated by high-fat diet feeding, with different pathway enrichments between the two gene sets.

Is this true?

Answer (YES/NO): YES